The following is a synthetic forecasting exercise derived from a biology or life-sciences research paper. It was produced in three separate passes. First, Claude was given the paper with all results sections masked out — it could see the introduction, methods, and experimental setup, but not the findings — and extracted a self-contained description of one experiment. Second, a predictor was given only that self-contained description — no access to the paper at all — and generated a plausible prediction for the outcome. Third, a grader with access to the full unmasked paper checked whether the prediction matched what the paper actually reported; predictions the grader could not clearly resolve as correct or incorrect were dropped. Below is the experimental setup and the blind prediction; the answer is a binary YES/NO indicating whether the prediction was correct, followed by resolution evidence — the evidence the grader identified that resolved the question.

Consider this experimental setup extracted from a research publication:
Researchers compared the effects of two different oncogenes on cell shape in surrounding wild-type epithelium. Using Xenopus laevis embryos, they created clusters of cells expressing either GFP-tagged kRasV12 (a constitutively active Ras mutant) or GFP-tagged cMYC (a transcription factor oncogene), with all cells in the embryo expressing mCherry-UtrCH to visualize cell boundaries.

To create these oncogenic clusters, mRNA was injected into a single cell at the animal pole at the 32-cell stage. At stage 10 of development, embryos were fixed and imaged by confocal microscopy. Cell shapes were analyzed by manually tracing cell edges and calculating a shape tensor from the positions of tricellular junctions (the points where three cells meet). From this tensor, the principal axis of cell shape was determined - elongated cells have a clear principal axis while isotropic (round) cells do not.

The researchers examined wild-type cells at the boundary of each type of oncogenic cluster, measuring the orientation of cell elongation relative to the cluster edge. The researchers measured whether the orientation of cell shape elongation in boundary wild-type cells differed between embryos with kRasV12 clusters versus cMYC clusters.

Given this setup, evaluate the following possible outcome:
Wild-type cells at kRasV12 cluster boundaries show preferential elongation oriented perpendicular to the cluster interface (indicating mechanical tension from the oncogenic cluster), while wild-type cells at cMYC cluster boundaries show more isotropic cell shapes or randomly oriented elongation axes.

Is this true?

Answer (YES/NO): YES